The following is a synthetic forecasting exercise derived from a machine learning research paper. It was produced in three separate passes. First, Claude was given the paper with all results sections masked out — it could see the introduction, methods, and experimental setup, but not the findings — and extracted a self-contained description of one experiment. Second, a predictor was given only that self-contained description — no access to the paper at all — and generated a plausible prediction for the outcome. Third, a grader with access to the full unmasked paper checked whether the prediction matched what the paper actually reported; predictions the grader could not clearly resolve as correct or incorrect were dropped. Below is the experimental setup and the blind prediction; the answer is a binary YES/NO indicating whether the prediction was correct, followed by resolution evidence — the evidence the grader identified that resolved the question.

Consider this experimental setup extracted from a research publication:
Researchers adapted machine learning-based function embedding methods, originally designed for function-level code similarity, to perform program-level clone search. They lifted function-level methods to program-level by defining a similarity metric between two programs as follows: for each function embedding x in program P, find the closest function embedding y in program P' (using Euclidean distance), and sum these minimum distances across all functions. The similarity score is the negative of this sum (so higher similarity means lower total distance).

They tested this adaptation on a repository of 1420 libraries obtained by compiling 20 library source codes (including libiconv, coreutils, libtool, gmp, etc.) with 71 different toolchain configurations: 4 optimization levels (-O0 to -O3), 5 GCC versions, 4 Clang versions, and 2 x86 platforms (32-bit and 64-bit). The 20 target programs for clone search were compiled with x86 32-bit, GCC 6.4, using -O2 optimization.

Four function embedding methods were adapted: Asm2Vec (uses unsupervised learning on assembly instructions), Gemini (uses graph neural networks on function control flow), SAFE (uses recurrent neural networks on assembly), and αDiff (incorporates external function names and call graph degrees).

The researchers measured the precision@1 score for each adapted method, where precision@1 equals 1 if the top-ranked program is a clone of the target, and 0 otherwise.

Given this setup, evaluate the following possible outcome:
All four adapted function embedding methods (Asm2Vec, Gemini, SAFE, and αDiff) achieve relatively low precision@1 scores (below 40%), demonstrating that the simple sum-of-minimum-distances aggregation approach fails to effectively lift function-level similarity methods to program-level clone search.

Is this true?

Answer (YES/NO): NO